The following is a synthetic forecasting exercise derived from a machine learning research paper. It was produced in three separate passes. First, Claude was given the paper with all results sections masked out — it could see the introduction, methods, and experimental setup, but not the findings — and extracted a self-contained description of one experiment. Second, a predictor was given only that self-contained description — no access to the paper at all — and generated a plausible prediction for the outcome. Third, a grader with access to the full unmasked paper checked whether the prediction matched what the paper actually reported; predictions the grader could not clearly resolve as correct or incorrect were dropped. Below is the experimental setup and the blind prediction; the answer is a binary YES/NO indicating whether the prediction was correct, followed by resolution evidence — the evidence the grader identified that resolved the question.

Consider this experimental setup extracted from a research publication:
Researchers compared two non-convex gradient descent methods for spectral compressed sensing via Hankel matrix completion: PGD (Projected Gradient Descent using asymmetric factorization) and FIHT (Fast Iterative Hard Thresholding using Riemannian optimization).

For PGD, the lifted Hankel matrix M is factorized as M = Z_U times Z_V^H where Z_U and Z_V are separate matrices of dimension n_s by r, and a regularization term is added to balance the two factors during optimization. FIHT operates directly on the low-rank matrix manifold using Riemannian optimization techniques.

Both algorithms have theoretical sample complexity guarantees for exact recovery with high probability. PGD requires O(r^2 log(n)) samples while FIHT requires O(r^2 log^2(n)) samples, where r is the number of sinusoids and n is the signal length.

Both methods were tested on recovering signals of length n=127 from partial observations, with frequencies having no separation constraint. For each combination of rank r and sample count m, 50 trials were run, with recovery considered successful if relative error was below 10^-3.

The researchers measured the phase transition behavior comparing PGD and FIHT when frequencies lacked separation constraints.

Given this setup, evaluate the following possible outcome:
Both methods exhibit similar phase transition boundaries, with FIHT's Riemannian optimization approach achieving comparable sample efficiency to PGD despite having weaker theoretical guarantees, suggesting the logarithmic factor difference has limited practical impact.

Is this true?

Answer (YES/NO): NO